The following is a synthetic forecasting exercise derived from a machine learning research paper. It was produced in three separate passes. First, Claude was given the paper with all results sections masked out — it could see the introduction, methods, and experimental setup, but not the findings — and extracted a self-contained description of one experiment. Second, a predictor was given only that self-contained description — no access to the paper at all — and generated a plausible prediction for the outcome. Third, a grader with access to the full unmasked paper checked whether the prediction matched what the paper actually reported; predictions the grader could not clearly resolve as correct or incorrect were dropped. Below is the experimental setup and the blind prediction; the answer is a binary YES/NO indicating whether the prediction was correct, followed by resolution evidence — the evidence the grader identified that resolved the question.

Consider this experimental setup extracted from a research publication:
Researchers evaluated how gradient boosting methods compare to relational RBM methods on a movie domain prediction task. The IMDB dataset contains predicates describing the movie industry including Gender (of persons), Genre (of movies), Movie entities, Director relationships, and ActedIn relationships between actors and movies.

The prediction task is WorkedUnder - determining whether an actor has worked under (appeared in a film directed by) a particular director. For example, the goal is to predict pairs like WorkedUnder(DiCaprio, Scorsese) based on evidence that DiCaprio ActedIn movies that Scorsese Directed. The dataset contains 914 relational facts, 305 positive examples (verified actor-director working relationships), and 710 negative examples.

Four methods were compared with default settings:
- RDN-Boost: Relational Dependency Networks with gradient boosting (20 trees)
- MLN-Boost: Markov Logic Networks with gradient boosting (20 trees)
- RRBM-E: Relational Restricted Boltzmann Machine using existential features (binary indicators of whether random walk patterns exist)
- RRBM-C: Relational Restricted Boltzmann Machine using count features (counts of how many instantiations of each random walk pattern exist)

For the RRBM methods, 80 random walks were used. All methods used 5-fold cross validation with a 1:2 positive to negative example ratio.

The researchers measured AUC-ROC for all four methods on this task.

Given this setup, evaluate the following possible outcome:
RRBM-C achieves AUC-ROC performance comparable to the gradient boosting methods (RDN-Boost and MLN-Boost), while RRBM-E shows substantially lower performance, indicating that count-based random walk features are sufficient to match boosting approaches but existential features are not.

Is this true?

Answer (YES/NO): NO